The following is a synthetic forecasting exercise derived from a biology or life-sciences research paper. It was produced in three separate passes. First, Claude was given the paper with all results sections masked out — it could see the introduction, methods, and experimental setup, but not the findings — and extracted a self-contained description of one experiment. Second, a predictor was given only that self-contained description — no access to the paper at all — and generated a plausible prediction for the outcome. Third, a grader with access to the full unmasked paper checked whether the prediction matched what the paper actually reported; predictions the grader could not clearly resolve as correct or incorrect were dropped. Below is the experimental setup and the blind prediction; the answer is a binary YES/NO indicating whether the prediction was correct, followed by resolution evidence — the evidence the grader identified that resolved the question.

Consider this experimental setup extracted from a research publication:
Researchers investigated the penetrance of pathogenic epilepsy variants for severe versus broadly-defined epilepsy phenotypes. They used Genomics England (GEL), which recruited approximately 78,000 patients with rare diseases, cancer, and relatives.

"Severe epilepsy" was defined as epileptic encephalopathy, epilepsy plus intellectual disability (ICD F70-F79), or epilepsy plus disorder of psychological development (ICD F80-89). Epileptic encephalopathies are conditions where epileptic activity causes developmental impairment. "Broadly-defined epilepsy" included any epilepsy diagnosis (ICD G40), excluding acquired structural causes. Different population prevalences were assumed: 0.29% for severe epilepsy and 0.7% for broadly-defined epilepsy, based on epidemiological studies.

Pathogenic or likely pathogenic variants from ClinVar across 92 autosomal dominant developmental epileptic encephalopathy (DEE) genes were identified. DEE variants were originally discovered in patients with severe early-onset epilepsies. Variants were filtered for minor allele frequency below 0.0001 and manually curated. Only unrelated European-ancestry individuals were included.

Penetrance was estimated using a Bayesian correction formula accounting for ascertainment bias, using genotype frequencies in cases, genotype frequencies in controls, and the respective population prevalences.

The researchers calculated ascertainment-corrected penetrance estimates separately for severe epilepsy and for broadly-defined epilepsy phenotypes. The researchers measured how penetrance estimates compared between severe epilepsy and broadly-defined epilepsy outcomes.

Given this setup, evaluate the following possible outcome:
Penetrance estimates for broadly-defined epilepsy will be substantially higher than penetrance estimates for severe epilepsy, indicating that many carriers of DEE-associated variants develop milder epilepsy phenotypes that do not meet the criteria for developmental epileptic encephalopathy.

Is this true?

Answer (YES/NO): NO